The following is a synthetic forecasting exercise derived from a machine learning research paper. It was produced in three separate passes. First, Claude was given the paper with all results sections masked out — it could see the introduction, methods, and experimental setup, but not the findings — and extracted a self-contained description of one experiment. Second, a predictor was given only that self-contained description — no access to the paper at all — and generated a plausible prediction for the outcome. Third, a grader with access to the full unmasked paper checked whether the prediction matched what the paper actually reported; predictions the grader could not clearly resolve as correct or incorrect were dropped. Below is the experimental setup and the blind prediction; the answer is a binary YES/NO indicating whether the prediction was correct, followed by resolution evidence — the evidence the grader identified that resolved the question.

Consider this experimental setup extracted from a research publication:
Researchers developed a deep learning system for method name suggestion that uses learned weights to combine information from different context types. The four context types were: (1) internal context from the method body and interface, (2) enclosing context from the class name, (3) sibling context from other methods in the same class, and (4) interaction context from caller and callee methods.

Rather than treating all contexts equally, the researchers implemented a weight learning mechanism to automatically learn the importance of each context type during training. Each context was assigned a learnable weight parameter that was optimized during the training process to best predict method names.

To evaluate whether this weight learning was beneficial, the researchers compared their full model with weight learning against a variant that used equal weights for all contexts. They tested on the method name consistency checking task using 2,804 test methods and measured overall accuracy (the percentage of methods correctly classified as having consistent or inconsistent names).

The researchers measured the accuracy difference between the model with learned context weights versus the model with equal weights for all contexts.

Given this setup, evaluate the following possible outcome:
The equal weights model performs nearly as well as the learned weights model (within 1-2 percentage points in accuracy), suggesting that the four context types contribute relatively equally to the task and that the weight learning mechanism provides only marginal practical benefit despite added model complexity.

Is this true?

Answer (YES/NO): NO